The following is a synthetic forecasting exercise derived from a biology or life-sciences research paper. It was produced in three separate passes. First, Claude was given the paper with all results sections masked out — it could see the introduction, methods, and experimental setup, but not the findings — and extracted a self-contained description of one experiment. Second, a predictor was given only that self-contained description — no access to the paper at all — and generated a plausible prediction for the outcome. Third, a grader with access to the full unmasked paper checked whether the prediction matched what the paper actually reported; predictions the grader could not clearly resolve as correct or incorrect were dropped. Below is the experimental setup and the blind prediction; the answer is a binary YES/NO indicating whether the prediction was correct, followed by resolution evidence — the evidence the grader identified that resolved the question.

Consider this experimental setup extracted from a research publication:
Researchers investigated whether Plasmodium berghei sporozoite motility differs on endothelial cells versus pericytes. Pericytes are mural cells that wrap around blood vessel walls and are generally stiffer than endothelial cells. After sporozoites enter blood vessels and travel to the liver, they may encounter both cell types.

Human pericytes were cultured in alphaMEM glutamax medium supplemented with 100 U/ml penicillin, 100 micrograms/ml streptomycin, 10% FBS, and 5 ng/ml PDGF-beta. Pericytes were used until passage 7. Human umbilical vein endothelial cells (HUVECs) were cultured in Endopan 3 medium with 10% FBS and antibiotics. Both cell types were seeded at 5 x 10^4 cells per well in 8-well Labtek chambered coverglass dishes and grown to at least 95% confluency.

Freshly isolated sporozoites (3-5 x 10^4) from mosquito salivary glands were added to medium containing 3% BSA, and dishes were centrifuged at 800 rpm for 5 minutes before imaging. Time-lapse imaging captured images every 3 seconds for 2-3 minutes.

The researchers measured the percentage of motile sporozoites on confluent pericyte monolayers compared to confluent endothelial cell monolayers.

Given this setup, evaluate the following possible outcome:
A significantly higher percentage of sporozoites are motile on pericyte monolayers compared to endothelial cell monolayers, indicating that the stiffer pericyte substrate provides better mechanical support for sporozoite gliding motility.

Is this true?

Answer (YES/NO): NO